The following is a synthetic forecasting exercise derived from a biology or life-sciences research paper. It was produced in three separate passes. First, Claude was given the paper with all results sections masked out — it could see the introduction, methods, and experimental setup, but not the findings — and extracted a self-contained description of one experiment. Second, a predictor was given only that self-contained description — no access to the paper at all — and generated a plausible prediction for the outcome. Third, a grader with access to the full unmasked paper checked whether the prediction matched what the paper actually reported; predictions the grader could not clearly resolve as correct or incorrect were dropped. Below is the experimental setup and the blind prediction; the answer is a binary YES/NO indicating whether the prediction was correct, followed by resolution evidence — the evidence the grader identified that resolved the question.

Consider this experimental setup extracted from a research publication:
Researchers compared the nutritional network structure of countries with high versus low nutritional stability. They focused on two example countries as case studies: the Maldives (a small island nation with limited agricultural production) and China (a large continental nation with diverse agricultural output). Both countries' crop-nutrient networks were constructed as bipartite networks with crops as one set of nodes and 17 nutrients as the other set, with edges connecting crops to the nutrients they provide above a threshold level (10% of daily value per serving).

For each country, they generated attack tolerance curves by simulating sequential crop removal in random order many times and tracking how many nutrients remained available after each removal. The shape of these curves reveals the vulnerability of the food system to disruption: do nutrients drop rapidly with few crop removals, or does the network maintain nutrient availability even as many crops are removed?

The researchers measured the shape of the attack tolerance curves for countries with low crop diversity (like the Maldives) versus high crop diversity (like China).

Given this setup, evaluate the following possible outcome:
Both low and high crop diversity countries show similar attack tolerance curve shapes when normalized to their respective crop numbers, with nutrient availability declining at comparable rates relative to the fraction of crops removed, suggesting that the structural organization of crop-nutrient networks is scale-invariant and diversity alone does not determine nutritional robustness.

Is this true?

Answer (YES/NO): NO